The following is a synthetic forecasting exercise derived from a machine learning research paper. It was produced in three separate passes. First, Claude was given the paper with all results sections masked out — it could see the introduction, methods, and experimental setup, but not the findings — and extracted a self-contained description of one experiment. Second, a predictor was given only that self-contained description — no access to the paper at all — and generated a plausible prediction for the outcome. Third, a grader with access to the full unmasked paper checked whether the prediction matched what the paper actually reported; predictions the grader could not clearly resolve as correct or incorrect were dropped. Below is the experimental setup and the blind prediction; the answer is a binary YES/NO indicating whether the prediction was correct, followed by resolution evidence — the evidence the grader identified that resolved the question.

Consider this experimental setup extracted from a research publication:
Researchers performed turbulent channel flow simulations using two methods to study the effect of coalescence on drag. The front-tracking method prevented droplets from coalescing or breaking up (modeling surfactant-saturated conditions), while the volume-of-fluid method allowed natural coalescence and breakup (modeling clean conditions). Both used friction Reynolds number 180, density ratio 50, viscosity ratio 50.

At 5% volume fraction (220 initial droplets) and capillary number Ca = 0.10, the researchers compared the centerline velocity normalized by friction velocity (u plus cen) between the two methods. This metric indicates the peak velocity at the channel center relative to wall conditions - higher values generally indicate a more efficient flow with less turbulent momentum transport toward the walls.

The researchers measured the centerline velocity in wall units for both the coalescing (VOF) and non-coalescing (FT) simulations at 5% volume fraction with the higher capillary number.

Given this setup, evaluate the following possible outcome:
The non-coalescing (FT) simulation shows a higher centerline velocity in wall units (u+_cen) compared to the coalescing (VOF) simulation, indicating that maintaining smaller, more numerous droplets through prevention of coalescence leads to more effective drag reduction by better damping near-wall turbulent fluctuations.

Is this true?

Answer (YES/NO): YES